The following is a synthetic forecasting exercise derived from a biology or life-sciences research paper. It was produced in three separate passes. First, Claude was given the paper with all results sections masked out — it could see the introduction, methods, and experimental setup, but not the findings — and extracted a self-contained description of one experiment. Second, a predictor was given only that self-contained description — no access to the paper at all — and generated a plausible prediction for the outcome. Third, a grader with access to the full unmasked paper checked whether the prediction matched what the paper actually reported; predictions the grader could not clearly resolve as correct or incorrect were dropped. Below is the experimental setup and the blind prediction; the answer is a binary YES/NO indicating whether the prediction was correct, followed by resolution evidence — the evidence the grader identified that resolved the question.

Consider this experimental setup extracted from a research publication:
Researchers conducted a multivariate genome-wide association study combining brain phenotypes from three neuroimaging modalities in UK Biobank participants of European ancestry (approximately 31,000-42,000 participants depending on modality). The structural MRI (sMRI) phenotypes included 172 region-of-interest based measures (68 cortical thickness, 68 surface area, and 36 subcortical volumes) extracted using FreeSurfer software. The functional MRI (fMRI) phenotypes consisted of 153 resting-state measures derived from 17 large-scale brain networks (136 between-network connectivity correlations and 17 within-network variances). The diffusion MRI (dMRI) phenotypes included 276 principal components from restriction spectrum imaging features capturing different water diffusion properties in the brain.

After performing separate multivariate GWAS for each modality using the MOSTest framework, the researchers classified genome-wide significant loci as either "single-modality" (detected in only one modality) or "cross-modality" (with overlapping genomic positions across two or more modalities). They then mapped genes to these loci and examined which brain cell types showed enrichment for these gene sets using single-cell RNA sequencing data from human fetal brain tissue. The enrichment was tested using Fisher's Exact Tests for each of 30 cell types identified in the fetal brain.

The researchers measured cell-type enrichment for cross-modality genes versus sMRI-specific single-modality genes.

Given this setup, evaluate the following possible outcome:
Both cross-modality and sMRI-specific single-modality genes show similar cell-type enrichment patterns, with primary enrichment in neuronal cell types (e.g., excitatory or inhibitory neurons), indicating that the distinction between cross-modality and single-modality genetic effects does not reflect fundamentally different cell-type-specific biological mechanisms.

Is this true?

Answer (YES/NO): NO